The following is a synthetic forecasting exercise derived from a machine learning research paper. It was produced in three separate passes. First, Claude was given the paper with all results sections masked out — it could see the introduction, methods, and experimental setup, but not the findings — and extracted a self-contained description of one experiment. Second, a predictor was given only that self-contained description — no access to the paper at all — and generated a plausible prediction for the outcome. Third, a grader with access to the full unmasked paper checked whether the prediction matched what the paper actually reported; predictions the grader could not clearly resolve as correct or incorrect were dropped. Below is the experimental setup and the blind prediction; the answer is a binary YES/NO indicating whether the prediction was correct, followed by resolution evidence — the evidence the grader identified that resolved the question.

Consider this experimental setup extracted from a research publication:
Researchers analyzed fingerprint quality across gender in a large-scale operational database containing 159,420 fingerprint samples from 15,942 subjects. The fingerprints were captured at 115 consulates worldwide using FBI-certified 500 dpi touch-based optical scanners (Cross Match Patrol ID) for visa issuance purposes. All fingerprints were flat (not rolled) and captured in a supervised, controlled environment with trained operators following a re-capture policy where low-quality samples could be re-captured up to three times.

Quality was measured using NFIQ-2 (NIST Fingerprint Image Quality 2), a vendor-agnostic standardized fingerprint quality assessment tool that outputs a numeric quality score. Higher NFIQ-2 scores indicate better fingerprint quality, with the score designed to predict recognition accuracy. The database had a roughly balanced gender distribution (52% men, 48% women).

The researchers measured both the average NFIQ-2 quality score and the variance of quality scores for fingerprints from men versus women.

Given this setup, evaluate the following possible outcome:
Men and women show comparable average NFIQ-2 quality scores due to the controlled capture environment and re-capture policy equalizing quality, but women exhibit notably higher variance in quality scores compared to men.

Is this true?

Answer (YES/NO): NO